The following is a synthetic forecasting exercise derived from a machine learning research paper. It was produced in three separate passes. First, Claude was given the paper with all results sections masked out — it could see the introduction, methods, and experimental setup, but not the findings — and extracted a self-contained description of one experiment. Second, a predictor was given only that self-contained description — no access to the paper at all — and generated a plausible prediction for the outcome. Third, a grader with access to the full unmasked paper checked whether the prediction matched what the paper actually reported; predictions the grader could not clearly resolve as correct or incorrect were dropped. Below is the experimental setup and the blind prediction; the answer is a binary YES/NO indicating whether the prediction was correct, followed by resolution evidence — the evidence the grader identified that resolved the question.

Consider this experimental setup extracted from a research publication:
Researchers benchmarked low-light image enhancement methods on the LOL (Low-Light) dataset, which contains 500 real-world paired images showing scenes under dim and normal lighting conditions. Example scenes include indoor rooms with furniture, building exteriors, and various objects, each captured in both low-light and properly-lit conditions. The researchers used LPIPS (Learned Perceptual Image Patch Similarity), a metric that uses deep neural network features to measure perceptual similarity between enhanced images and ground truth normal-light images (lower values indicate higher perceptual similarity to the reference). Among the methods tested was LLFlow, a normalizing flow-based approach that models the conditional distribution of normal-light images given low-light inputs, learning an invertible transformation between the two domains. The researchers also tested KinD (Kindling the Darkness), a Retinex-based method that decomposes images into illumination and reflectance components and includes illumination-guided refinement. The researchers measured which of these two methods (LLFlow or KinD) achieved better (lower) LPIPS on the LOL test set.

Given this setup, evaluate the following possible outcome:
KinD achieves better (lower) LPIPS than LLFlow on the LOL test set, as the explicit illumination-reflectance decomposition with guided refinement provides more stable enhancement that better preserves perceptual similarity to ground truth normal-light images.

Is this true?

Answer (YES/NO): NO